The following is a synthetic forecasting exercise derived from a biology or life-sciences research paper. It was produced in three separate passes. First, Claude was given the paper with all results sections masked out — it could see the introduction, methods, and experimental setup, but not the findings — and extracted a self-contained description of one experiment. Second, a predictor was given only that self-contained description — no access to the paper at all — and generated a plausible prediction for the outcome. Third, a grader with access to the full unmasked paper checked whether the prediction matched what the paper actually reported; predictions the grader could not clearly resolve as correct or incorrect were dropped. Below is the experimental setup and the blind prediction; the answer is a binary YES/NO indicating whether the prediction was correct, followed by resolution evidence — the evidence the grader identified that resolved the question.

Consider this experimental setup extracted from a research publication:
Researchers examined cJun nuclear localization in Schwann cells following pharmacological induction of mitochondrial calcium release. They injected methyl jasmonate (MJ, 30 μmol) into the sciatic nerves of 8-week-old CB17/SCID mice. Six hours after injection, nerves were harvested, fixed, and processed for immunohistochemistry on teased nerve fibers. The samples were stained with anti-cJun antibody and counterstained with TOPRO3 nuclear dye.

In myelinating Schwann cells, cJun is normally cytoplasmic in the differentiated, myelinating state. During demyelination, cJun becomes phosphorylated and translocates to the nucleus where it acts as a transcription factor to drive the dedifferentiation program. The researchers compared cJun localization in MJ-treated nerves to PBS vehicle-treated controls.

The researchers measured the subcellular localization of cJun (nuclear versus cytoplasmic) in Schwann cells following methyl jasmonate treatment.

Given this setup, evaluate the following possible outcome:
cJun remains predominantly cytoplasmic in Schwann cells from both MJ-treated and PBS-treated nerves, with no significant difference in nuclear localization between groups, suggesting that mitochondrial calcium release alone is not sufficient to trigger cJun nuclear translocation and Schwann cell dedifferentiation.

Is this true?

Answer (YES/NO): NO